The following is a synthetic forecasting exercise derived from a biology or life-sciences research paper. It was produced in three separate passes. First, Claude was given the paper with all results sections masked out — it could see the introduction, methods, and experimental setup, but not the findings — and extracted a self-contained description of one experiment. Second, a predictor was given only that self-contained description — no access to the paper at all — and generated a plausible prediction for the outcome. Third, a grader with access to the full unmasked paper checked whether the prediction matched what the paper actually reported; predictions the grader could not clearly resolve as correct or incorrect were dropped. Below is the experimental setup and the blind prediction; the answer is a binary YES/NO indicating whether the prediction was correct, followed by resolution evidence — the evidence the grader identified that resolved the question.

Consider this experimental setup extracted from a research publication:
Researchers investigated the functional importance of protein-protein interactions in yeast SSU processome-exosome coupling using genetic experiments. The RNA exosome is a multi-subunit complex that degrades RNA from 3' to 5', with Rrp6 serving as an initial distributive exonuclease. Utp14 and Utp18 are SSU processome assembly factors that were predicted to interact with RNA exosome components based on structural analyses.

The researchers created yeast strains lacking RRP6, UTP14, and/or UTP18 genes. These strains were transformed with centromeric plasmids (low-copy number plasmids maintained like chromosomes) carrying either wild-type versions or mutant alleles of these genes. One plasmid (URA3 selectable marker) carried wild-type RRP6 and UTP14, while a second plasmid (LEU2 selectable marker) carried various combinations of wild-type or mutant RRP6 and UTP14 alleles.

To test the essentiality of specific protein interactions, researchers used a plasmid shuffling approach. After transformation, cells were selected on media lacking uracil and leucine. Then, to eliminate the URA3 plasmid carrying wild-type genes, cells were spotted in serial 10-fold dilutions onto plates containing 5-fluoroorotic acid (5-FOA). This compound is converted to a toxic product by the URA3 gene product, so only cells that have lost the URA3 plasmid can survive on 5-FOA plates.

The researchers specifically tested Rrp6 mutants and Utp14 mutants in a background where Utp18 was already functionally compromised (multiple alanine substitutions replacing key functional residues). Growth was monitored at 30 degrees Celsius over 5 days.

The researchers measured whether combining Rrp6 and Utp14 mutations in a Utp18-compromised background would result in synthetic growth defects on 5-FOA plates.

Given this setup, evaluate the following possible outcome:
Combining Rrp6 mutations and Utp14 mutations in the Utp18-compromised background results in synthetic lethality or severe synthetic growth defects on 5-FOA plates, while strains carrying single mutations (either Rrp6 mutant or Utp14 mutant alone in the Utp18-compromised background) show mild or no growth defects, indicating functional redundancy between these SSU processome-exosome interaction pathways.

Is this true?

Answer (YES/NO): YES